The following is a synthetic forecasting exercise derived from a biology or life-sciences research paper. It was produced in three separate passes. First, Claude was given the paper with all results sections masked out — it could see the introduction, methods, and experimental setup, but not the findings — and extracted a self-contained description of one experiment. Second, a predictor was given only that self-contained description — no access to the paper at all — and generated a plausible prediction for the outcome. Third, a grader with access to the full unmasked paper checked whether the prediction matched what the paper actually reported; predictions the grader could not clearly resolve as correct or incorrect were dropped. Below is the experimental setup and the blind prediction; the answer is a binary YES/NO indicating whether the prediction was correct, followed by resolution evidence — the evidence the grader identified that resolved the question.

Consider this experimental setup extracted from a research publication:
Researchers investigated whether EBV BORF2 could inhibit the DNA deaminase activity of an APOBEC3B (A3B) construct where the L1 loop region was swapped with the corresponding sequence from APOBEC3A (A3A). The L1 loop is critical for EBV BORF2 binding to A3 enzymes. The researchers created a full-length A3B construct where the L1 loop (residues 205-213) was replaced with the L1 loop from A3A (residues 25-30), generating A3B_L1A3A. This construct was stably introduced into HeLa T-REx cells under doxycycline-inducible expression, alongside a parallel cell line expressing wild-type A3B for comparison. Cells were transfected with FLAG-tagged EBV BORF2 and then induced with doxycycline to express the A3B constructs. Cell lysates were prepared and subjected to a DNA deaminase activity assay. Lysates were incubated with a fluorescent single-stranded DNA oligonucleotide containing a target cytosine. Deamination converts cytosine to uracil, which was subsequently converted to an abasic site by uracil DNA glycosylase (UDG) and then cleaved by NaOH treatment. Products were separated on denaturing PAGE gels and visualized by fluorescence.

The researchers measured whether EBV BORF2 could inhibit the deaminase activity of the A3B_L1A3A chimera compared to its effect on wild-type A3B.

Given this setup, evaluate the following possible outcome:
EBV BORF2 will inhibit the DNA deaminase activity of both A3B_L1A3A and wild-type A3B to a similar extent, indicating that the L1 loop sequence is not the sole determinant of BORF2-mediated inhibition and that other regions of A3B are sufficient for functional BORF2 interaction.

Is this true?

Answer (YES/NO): NO